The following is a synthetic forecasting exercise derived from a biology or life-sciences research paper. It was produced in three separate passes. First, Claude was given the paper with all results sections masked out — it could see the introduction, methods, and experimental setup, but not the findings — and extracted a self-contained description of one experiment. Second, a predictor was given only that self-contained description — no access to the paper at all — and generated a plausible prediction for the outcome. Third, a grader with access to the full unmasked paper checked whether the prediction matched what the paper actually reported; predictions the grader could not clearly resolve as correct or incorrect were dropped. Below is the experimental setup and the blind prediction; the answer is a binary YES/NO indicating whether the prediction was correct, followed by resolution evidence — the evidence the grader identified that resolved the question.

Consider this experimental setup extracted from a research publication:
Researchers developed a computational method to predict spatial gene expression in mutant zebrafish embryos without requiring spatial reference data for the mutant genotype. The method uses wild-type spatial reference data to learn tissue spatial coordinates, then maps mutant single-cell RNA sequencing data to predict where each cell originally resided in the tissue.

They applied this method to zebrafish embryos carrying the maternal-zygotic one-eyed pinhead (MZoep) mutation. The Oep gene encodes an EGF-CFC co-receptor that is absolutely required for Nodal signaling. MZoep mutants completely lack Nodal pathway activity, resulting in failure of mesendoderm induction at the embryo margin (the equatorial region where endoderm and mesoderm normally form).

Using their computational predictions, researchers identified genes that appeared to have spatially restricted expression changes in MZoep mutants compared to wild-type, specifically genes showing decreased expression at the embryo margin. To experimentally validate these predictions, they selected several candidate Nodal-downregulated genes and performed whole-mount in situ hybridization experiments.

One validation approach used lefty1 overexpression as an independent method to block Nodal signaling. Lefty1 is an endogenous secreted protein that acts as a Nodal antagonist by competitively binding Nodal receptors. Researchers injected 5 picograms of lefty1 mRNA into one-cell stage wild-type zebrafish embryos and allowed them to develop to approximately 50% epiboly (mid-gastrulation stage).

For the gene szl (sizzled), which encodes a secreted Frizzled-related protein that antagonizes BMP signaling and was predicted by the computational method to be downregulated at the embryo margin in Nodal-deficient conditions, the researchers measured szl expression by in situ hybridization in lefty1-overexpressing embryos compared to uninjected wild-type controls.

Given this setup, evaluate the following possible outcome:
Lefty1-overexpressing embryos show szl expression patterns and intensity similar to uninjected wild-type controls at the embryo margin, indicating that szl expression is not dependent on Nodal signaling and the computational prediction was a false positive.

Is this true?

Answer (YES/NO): NO